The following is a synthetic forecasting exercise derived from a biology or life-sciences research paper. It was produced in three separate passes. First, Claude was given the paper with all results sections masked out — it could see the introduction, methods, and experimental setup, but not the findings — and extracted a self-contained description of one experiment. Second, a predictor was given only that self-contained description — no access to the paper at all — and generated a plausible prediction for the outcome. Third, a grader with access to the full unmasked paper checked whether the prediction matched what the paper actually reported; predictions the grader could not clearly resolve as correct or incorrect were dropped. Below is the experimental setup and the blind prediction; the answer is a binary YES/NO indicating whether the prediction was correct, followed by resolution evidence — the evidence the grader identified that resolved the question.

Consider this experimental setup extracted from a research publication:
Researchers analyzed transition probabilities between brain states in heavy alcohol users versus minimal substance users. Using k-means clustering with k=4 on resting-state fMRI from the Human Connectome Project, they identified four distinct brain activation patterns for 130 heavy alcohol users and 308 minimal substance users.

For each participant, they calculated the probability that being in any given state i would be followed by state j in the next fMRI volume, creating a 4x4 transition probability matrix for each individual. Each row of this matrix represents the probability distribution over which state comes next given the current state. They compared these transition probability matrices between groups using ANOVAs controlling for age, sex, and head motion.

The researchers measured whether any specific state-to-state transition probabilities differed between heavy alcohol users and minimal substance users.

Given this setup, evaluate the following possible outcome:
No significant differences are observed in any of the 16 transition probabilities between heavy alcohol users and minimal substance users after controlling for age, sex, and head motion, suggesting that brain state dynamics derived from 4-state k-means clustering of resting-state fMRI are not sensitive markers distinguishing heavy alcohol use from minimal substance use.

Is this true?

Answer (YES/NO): NO